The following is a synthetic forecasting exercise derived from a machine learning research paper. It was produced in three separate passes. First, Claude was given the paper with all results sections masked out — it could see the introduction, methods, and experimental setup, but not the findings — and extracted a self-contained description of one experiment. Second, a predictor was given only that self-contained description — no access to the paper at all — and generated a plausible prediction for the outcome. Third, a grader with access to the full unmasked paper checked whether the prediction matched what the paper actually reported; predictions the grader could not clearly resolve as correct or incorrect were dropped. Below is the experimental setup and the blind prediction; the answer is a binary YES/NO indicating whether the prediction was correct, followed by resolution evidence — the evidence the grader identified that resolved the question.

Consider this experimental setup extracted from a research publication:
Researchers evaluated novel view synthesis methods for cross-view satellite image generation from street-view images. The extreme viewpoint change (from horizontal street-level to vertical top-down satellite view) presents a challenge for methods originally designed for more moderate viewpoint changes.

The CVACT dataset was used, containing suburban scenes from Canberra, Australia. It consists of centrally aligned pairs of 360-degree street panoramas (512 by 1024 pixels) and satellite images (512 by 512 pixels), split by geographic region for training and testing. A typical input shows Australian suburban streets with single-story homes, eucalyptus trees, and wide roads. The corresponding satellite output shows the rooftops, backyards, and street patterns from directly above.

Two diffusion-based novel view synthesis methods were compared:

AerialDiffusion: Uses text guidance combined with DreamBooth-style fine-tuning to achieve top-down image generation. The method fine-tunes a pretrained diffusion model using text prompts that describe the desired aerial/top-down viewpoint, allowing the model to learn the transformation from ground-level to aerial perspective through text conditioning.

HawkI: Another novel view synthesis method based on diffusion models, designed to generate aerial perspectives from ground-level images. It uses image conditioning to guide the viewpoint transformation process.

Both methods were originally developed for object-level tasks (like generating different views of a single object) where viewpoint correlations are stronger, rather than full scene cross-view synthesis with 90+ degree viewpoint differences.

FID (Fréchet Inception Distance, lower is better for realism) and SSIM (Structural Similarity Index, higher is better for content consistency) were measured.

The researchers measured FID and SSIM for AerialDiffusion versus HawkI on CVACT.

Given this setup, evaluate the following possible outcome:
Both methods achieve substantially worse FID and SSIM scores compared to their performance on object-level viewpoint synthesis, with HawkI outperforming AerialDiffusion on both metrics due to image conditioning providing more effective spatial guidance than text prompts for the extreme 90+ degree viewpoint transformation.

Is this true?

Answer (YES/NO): NO